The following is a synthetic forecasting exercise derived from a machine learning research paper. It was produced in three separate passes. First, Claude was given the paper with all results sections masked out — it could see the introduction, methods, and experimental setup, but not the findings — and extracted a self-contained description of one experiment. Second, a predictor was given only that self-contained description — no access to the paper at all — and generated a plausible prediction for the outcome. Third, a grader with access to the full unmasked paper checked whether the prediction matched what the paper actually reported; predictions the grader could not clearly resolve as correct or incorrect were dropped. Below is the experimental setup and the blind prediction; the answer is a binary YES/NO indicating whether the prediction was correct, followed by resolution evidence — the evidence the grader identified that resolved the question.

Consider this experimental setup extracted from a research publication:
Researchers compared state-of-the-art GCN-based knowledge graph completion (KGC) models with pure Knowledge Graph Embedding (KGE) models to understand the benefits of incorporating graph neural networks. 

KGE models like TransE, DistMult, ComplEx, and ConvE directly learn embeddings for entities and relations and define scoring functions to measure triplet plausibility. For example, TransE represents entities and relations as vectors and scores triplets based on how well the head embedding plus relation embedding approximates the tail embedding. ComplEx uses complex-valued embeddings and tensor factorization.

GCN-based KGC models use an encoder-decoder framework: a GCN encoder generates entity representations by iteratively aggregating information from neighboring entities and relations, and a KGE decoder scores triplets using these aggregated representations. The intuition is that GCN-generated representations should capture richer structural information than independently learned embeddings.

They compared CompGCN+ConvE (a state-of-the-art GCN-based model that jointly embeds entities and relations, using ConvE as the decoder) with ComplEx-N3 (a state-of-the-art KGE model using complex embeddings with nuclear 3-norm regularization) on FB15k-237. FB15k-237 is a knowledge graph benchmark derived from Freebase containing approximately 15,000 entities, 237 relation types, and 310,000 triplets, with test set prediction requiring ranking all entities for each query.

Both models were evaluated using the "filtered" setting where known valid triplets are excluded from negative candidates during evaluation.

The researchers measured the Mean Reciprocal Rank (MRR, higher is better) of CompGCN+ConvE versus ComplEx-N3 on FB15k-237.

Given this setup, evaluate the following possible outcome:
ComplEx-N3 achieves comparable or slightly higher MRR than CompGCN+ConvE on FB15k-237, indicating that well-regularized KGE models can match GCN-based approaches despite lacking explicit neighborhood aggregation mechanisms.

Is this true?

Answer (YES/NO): YES